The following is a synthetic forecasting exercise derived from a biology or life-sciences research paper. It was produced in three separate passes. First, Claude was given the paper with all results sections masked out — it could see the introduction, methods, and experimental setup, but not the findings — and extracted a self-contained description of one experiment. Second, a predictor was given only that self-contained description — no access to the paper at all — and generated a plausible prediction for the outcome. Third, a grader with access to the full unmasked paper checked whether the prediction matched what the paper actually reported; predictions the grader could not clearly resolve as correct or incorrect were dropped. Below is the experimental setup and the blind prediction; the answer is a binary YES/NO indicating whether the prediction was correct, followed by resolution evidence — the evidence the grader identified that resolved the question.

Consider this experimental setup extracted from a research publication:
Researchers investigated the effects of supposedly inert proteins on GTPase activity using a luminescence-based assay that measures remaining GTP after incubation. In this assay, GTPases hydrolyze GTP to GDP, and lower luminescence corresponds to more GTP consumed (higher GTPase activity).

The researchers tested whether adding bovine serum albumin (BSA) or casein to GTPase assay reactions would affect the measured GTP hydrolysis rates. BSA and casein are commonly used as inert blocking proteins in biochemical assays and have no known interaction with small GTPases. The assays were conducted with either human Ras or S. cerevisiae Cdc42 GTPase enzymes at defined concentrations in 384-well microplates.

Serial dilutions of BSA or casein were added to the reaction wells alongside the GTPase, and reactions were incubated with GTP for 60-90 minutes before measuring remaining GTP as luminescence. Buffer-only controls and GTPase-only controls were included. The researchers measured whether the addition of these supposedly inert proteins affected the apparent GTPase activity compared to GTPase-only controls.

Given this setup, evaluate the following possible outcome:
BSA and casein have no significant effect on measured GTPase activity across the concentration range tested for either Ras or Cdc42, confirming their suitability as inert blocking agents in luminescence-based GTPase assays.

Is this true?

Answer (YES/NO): NO